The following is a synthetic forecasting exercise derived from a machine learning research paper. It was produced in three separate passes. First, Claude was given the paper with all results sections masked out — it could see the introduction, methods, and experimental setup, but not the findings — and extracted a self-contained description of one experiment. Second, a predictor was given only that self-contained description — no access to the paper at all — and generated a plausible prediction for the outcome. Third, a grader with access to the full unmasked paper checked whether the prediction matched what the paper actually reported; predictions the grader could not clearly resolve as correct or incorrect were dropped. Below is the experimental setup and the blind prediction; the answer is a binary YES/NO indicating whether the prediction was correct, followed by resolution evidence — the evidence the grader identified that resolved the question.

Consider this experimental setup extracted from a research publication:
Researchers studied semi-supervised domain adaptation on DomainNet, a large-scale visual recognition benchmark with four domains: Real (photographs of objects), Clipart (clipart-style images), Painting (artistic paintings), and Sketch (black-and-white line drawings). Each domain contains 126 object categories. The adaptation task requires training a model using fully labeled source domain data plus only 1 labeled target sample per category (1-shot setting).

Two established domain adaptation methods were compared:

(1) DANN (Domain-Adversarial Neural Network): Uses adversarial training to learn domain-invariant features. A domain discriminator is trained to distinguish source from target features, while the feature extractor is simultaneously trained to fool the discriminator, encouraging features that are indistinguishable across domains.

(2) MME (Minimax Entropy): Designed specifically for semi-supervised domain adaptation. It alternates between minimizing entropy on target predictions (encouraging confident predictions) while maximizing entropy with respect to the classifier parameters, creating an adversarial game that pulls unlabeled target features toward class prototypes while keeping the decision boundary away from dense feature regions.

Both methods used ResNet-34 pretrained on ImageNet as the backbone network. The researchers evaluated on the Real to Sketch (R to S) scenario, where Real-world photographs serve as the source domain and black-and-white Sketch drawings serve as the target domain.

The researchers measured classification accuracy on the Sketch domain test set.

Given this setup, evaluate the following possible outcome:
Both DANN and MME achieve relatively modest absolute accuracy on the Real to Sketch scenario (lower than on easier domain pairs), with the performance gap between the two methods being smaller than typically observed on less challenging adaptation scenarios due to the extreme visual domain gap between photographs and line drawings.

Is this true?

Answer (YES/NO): NO